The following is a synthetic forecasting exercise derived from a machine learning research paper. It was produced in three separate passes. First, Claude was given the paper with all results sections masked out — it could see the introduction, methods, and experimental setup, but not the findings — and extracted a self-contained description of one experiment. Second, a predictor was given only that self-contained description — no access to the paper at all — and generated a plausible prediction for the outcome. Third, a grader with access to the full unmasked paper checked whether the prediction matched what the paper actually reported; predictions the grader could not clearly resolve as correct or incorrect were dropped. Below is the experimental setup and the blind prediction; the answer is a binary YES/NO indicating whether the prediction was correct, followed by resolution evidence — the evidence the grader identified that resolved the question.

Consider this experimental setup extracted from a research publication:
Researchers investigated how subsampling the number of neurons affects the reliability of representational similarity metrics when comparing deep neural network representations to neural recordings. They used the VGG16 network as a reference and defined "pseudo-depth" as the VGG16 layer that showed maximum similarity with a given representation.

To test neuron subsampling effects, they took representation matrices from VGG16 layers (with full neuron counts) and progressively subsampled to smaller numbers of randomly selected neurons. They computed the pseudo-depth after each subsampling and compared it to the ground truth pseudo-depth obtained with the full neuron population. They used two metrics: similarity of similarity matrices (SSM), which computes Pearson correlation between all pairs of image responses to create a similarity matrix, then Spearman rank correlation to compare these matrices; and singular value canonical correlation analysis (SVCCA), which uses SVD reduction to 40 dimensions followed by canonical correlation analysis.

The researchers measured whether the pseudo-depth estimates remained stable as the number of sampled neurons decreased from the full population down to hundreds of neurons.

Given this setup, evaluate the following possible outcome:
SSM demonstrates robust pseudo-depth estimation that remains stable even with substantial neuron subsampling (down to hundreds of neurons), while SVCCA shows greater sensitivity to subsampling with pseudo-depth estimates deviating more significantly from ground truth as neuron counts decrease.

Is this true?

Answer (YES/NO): NO